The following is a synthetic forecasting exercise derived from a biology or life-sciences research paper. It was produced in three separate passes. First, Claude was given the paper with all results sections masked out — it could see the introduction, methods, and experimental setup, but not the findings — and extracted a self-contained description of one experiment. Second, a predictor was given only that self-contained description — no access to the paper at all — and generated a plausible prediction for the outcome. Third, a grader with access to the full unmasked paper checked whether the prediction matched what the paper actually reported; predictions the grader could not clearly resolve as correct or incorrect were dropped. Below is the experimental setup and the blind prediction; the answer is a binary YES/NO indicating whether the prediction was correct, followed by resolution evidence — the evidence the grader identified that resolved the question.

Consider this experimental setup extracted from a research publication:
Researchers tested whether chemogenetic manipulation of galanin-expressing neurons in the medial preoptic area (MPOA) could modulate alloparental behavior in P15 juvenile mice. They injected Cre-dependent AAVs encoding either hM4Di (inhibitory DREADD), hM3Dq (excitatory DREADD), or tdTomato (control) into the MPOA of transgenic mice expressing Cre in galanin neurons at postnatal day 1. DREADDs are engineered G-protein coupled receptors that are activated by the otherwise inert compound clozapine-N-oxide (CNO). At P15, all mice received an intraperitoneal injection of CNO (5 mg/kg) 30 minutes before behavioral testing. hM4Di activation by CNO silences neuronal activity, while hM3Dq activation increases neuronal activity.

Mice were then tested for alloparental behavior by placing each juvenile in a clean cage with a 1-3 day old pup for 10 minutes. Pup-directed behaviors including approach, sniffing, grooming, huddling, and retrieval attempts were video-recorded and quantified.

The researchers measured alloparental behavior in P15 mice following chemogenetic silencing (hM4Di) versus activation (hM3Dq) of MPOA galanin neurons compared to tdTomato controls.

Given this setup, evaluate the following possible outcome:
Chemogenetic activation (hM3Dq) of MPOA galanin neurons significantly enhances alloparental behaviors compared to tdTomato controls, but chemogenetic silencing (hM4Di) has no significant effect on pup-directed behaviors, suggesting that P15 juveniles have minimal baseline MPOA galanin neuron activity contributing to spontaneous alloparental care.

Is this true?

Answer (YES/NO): NO